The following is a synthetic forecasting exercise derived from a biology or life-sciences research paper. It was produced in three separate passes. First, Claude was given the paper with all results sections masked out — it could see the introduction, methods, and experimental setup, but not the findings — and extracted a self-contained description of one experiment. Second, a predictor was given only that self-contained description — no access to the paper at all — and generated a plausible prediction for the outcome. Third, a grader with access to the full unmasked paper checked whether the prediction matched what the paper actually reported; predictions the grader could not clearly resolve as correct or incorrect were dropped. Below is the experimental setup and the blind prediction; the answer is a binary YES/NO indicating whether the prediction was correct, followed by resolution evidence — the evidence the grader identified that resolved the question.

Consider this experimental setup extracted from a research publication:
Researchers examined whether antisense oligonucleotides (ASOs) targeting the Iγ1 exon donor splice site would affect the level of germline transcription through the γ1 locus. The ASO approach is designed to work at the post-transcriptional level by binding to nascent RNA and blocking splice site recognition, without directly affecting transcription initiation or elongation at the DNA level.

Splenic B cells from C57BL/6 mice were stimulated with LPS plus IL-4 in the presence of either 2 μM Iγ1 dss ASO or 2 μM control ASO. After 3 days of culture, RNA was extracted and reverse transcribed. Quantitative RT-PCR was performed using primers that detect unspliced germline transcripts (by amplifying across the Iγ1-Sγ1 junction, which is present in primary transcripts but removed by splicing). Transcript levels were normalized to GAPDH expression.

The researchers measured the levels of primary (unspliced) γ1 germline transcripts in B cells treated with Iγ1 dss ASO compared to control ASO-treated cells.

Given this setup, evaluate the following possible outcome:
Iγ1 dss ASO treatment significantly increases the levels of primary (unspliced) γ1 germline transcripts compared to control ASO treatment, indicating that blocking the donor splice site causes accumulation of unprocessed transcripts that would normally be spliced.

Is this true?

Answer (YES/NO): YES